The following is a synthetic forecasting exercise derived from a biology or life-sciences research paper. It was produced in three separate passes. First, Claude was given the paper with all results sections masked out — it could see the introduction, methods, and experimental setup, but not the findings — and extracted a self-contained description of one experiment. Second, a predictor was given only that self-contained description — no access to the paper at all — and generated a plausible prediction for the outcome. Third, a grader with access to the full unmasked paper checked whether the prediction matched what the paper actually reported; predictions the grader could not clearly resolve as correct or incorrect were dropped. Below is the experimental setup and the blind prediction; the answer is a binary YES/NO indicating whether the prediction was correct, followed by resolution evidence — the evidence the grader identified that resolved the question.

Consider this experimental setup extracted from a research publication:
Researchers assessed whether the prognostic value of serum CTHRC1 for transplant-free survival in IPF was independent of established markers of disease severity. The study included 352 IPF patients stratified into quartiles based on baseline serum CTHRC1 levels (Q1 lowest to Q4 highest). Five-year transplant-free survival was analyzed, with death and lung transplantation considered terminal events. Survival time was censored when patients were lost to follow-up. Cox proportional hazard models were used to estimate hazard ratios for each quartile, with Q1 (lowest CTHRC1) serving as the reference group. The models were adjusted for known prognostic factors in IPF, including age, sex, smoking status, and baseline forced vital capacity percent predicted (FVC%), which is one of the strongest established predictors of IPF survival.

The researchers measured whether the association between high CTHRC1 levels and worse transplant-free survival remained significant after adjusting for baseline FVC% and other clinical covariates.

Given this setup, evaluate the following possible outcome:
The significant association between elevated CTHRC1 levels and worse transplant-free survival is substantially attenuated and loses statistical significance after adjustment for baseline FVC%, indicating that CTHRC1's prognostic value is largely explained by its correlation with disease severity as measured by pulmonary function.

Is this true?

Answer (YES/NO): NO